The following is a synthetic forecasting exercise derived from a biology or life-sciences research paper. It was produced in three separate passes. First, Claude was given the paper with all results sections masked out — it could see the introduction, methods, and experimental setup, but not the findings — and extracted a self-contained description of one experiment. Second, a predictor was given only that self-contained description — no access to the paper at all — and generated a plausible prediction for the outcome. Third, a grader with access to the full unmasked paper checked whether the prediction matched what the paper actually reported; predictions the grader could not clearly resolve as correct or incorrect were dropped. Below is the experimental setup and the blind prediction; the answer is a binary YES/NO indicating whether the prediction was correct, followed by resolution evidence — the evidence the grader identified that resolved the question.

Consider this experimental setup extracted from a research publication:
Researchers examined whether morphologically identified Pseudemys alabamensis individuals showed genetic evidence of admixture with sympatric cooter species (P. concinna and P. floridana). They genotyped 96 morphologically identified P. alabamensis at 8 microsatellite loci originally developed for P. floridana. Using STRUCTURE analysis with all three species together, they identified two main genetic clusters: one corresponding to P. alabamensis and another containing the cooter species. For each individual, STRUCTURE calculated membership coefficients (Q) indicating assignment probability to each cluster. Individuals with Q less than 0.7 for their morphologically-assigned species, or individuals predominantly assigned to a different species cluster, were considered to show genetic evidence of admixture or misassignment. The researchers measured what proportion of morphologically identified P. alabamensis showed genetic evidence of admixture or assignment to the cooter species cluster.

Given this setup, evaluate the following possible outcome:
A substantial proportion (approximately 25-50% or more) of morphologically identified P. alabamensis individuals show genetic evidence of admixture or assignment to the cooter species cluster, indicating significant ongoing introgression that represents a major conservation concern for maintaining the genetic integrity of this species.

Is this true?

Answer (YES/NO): NO